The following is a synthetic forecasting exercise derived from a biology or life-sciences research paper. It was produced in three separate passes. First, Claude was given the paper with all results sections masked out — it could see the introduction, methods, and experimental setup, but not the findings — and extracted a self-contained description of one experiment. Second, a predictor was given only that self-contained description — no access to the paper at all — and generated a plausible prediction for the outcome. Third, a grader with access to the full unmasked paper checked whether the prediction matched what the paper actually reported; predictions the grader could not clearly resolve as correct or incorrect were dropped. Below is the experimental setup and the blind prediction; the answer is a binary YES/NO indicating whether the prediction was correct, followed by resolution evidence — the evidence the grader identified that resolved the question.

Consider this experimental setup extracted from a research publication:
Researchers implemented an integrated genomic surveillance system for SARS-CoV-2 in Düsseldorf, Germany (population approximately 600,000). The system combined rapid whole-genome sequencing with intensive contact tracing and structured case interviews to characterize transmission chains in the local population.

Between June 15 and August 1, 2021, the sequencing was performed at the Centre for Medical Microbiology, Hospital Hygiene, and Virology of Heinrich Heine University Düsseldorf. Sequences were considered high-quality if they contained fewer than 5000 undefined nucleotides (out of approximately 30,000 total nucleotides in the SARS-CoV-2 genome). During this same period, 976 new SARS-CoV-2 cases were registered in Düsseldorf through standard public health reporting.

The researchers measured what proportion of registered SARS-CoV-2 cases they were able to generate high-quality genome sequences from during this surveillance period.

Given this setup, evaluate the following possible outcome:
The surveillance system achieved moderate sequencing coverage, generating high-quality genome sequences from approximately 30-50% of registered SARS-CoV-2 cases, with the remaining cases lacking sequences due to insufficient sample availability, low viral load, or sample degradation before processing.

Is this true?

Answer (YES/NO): NO